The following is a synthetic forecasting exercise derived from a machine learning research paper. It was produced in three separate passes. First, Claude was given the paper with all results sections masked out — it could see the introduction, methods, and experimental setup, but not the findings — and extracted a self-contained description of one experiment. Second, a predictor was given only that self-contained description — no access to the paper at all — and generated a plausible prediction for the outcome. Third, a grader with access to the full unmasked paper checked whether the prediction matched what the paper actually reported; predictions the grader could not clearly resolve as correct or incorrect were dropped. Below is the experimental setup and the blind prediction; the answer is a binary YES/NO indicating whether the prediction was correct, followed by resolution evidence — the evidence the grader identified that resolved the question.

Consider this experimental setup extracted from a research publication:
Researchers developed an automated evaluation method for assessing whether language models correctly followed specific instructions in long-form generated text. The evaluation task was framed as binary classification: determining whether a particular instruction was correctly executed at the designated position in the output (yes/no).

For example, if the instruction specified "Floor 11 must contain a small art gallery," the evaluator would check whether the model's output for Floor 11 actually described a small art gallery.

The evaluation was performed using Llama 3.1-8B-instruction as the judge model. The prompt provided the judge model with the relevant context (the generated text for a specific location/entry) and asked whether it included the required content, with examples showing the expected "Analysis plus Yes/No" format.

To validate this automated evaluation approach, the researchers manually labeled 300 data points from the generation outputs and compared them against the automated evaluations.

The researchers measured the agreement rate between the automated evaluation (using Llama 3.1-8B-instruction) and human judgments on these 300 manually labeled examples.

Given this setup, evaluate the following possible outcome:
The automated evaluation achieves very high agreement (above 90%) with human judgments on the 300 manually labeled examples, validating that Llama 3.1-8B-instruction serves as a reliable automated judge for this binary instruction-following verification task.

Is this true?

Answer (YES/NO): YES